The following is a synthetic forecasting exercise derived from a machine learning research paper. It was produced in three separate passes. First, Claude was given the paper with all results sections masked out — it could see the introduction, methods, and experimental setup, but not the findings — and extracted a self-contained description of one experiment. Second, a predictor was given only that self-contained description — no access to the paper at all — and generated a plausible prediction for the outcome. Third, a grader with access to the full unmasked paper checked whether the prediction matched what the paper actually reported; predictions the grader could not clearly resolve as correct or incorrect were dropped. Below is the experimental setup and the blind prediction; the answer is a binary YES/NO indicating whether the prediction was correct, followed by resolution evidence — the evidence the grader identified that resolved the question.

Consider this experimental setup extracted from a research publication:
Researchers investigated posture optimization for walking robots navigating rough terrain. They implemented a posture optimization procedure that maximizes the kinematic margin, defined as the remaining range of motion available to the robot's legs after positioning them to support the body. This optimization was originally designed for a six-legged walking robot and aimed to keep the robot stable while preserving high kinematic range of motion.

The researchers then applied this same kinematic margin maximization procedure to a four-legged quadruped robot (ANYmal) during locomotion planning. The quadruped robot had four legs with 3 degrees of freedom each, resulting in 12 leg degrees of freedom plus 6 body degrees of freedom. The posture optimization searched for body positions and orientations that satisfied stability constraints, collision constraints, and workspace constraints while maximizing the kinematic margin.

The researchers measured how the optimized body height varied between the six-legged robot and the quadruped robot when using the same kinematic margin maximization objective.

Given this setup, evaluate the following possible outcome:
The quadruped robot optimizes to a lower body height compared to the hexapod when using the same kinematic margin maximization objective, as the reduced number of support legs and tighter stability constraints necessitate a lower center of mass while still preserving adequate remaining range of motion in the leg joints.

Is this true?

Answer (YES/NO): YES